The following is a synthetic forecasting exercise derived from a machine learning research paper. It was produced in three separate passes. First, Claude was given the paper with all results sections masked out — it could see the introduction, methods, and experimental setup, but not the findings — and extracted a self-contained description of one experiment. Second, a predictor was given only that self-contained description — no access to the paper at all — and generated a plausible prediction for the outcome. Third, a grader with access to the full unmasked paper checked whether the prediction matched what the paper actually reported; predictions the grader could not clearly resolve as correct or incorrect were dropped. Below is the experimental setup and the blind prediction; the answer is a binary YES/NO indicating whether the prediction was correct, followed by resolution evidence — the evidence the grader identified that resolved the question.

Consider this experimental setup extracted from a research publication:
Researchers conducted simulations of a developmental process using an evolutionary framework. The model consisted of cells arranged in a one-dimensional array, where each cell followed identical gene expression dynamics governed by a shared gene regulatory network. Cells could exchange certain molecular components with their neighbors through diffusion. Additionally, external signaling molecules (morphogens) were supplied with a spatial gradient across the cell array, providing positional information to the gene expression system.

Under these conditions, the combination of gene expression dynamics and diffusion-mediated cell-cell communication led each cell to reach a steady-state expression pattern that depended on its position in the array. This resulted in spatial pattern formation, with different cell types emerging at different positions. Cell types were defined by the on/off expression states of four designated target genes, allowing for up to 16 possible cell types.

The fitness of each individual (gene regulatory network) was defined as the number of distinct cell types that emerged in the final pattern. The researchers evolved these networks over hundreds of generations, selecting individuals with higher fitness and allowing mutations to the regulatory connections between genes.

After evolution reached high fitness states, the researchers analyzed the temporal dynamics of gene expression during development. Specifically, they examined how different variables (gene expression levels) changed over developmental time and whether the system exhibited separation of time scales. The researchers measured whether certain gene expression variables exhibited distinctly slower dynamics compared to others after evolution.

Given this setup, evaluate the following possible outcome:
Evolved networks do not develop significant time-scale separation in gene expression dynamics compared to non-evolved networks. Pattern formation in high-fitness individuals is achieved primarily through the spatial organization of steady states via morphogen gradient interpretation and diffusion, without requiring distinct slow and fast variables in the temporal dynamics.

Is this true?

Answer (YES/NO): NO